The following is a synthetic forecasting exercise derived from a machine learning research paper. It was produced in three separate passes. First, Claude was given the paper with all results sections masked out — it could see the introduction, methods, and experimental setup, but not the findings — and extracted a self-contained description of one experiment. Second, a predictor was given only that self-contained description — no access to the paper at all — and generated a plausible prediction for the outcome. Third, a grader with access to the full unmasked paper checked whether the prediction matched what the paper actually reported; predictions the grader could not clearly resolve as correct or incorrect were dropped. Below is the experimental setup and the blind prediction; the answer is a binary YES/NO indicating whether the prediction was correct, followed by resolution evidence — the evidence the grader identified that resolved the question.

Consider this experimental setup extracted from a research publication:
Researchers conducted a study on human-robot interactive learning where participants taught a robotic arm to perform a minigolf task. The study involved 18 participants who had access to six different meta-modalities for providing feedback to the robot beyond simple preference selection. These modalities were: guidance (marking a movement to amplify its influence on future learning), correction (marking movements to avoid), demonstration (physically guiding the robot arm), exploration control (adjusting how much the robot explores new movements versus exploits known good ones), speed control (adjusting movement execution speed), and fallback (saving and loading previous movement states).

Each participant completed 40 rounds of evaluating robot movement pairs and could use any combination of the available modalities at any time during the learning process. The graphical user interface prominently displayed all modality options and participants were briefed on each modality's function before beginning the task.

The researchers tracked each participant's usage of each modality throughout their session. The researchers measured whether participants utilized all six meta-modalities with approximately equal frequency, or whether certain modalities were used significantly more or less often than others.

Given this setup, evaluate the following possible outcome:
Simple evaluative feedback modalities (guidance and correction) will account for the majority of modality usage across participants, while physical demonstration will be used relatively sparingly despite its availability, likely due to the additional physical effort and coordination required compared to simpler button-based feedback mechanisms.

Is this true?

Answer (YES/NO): NO